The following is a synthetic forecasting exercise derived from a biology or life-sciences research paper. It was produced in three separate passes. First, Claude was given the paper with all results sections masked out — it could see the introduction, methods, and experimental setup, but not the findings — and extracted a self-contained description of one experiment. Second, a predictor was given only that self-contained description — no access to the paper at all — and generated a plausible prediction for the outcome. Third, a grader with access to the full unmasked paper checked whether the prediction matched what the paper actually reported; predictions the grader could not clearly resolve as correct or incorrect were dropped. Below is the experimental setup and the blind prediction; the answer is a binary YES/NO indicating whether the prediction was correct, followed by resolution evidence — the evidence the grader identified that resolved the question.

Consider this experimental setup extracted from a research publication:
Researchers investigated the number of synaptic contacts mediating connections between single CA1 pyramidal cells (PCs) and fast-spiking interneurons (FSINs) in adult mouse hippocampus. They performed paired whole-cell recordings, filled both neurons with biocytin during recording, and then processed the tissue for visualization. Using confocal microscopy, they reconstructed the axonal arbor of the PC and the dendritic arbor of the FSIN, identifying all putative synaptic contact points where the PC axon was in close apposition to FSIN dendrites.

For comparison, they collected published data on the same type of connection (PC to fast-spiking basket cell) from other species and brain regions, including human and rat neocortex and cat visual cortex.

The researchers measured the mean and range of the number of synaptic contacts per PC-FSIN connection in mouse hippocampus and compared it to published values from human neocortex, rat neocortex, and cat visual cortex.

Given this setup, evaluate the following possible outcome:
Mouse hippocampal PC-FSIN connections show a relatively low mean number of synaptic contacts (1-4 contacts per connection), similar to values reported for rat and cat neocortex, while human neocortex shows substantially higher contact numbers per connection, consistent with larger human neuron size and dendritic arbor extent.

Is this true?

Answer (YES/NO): NO